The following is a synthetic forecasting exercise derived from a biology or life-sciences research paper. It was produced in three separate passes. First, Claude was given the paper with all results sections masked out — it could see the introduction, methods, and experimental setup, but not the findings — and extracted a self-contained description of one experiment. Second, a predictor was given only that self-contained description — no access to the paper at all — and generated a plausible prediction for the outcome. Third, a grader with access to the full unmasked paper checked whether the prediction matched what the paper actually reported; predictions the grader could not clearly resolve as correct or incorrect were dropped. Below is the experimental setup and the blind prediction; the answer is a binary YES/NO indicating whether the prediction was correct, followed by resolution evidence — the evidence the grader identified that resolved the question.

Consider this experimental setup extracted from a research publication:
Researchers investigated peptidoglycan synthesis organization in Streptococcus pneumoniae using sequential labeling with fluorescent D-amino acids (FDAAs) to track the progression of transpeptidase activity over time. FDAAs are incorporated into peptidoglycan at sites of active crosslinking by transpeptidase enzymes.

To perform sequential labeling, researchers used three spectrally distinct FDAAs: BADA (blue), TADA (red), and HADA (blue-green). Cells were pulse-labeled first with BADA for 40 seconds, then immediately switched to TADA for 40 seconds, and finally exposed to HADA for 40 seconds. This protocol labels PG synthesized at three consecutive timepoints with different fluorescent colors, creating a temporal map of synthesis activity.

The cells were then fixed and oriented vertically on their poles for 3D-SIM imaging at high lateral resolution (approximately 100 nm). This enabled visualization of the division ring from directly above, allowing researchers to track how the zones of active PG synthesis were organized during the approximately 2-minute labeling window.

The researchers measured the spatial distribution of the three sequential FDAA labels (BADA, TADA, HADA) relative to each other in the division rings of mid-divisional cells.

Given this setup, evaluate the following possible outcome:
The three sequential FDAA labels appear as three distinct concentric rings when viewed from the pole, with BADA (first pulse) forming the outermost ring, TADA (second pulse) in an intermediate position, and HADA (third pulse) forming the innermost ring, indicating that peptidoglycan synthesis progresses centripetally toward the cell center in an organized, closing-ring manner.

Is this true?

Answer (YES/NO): NO